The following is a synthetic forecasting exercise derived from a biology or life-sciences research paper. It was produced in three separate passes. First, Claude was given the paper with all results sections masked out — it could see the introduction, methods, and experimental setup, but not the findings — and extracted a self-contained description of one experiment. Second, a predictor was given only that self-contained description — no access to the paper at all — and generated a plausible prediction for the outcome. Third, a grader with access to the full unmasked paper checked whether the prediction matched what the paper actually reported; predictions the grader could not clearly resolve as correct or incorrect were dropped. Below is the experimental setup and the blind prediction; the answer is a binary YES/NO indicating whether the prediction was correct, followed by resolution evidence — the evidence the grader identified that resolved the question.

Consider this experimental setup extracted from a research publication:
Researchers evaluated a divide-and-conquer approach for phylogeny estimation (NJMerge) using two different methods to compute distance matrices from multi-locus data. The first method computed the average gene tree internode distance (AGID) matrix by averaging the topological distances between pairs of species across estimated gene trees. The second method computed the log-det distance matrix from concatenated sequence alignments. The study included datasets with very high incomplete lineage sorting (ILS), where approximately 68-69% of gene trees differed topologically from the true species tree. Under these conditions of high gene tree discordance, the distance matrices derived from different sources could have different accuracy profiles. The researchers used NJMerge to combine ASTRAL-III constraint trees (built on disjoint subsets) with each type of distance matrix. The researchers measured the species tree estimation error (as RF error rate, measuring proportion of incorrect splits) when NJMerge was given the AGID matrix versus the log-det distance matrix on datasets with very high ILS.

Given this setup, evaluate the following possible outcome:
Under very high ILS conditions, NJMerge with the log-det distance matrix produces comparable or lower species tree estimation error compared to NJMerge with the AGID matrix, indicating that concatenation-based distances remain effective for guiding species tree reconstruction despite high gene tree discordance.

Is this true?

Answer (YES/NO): NO